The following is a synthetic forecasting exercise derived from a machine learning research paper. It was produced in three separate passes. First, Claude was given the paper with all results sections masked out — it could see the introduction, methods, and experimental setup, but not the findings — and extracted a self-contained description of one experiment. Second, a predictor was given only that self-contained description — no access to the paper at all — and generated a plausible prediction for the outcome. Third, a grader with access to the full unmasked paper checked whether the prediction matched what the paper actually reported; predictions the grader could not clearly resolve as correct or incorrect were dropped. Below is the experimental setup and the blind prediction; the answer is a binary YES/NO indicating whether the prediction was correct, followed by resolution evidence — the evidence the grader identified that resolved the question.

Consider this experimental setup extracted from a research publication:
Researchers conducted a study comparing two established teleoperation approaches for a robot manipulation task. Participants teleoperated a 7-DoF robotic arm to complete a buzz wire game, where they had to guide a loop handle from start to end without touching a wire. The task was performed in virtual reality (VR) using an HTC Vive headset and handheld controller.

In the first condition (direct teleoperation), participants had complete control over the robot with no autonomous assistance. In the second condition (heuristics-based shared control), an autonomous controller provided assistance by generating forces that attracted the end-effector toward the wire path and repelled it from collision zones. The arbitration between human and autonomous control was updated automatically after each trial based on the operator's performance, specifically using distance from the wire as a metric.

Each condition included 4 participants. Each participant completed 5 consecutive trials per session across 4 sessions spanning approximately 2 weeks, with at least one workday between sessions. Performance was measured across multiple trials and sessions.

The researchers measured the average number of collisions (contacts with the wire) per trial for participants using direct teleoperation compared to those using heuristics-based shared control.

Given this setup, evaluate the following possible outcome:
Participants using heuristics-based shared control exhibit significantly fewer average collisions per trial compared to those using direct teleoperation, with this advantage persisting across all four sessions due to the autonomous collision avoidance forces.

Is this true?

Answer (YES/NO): NO